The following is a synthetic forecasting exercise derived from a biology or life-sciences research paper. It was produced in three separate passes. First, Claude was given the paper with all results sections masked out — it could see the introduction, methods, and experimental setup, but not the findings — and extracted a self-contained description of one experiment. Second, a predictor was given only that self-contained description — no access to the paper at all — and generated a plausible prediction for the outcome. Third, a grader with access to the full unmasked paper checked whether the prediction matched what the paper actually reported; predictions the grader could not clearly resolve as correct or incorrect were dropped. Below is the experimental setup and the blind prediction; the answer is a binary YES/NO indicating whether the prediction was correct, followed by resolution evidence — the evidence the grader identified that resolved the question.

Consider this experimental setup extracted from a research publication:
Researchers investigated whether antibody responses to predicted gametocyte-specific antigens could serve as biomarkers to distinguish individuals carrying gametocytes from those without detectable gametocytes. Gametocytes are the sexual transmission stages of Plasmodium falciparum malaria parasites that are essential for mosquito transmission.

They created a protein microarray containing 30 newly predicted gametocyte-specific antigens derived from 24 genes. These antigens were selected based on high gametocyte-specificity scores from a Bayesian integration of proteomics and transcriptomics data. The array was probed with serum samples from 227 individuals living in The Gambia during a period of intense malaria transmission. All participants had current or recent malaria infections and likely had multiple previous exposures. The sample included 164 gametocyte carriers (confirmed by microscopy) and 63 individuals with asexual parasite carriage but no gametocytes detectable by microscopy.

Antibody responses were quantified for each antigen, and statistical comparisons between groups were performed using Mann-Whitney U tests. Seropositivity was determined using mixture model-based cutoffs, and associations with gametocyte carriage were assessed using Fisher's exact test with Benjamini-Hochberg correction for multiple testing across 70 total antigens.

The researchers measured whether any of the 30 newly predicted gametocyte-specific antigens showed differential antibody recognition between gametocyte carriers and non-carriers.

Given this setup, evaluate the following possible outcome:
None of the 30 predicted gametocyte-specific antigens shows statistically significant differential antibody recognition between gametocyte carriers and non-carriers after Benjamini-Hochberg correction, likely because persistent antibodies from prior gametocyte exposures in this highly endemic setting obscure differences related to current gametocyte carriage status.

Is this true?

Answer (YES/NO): NO